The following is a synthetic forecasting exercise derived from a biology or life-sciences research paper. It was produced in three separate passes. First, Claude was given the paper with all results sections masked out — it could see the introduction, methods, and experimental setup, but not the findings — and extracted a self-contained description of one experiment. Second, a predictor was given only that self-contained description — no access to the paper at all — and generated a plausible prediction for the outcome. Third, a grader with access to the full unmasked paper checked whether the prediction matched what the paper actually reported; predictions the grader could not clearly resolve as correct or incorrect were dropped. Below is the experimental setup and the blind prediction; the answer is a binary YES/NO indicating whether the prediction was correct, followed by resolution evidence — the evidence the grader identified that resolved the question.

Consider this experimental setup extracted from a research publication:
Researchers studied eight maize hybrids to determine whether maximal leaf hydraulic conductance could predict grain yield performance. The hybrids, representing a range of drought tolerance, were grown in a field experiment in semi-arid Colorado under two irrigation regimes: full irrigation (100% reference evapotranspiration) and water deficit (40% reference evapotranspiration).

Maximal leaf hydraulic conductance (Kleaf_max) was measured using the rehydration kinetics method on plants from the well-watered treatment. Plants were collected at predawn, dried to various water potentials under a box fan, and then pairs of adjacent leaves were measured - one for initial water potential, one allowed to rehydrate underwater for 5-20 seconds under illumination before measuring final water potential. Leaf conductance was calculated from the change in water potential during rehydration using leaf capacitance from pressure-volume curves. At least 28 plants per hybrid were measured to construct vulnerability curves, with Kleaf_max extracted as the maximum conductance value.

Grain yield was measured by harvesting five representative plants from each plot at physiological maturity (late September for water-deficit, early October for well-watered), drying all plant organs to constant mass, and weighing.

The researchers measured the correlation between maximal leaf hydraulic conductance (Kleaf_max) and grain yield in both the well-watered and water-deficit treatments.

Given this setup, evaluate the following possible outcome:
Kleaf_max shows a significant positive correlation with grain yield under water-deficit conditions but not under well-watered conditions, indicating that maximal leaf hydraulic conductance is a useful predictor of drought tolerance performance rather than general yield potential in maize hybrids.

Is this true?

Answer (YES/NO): NO